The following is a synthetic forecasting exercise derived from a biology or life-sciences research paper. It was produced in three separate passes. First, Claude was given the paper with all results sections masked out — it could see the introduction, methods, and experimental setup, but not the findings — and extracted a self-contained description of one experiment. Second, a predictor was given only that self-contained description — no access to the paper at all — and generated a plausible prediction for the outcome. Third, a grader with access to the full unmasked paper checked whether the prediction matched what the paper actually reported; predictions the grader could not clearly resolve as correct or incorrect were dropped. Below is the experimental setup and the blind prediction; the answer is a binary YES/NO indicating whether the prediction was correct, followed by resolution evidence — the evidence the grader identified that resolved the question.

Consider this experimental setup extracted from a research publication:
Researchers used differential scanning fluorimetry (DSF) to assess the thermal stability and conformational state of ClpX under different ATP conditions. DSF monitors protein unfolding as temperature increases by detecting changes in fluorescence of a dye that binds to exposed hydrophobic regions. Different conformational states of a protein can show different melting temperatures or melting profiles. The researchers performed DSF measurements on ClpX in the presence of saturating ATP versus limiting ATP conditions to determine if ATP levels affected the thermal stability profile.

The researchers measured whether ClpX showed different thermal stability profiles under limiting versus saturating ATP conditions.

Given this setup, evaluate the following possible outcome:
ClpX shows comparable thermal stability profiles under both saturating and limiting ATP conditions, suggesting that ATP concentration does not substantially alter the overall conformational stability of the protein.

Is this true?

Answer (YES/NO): NO